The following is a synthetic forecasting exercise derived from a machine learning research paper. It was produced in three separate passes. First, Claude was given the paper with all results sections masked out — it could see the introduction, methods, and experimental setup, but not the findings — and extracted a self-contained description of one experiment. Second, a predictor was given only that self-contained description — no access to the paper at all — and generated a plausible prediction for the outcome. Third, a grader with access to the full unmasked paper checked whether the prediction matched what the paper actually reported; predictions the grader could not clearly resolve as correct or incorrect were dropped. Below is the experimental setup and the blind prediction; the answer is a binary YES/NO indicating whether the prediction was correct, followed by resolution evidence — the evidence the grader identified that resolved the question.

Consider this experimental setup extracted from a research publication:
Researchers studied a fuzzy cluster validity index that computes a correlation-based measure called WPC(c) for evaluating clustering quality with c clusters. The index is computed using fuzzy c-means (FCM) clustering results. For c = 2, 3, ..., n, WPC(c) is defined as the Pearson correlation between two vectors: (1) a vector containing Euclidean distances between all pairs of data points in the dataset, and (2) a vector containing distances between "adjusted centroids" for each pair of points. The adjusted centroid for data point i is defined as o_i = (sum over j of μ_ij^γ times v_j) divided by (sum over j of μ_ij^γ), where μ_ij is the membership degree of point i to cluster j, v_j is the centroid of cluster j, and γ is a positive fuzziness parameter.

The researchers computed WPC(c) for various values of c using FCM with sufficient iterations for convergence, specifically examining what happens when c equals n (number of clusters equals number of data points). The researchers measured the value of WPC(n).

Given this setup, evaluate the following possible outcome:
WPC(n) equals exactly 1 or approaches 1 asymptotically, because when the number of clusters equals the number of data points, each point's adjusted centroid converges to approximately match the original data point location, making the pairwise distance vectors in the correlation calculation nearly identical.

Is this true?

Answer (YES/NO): YES